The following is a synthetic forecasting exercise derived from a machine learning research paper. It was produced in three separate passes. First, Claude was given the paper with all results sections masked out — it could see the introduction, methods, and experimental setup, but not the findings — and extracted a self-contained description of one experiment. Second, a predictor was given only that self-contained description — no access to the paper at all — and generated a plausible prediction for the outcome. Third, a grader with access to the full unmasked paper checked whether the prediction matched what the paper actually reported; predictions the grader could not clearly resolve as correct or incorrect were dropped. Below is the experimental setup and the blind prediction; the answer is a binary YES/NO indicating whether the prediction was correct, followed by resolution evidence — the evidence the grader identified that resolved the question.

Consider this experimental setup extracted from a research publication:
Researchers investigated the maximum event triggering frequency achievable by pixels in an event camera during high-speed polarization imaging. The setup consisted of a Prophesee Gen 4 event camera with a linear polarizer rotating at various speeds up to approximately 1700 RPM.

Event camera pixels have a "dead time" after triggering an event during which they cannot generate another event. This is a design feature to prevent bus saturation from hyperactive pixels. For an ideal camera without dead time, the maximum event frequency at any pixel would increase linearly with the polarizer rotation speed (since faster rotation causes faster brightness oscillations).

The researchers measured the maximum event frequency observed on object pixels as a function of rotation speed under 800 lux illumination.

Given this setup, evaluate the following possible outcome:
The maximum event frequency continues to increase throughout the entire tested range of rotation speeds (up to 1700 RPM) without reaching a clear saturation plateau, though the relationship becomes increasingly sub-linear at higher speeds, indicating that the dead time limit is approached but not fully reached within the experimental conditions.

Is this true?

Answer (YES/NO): NO